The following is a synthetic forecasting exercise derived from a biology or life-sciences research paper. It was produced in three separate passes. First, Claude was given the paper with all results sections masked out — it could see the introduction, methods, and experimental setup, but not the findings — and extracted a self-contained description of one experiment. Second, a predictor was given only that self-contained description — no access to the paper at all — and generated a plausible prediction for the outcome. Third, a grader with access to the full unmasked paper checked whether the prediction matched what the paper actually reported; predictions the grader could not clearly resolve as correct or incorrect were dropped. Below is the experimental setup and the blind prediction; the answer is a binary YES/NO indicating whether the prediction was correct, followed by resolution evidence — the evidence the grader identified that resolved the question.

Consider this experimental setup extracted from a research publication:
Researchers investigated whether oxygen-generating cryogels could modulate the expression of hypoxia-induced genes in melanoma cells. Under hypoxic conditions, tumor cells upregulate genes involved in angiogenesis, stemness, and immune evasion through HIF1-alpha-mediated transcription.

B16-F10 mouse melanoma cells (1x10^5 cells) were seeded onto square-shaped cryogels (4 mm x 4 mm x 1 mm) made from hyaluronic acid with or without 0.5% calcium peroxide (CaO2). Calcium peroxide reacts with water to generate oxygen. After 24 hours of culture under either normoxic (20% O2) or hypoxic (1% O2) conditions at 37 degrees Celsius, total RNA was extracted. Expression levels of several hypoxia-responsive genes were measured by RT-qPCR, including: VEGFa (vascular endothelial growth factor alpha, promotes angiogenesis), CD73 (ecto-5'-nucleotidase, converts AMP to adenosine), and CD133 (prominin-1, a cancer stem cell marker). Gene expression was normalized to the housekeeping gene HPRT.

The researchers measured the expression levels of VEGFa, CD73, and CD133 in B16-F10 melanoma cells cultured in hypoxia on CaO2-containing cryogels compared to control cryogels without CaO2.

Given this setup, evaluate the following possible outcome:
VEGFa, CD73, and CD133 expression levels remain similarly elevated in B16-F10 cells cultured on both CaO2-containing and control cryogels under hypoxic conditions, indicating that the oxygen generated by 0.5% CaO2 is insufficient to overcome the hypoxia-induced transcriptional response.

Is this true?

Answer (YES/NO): NO